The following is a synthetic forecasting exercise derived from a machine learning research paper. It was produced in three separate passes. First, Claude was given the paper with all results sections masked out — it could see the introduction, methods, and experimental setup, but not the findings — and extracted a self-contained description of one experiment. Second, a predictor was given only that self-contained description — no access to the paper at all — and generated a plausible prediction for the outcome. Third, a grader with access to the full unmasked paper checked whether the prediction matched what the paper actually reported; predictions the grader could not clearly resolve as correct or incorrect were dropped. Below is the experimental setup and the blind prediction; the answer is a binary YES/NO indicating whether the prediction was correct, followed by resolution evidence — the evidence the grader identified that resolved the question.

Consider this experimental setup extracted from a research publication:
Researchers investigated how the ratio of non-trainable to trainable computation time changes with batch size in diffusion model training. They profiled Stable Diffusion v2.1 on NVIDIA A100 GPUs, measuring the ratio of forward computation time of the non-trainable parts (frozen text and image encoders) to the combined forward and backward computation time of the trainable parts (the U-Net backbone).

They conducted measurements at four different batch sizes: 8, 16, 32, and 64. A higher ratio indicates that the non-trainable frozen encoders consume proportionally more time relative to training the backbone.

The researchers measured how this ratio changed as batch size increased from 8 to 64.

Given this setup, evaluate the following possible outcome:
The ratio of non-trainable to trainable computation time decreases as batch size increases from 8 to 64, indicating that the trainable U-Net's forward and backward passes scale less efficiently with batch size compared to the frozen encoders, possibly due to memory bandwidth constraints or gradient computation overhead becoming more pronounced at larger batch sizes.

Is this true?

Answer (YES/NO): NO